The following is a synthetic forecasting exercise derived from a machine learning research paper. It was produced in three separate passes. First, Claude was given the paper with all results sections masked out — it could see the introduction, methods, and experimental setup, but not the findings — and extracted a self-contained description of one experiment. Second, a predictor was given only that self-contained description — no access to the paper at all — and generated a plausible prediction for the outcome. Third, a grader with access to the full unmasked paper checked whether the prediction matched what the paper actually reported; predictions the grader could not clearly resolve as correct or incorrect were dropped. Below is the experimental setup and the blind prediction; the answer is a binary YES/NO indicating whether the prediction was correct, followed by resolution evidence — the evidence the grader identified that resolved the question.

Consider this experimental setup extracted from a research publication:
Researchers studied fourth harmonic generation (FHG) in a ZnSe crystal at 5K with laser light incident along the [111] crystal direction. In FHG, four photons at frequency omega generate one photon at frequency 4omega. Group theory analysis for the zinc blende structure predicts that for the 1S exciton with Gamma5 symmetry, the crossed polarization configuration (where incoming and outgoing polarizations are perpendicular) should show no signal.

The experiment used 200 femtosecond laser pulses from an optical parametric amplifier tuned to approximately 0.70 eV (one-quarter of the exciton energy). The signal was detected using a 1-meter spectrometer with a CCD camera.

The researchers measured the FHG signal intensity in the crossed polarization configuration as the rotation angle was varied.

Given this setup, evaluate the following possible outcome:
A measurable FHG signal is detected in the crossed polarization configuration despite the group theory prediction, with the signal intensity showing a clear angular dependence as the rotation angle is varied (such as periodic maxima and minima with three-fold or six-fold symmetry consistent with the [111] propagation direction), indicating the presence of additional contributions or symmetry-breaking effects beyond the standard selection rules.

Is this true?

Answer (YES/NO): NO